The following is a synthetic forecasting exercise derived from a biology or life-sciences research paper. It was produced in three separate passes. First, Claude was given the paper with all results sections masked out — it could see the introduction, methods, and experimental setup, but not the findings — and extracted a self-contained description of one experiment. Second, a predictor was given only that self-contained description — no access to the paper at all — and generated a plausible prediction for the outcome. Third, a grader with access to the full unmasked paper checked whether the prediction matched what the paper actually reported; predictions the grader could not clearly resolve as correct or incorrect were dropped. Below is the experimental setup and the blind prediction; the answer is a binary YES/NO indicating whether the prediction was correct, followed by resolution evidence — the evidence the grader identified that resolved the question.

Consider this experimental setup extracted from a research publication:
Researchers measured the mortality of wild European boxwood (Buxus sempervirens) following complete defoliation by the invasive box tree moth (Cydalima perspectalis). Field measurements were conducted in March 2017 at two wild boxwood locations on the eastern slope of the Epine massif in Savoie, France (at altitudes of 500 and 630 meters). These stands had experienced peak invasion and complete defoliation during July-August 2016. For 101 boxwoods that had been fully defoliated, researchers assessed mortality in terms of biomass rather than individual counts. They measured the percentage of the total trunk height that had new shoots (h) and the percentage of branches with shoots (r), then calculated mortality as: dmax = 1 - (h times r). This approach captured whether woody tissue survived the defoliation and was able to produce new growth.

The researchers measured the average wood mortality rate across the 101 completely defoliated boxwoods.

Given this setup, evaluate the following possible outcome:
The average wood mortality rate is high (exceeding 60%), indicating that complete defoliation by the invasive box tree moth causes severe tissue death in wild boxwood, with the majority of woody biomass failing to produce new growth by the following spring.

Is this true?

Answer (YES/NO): YES